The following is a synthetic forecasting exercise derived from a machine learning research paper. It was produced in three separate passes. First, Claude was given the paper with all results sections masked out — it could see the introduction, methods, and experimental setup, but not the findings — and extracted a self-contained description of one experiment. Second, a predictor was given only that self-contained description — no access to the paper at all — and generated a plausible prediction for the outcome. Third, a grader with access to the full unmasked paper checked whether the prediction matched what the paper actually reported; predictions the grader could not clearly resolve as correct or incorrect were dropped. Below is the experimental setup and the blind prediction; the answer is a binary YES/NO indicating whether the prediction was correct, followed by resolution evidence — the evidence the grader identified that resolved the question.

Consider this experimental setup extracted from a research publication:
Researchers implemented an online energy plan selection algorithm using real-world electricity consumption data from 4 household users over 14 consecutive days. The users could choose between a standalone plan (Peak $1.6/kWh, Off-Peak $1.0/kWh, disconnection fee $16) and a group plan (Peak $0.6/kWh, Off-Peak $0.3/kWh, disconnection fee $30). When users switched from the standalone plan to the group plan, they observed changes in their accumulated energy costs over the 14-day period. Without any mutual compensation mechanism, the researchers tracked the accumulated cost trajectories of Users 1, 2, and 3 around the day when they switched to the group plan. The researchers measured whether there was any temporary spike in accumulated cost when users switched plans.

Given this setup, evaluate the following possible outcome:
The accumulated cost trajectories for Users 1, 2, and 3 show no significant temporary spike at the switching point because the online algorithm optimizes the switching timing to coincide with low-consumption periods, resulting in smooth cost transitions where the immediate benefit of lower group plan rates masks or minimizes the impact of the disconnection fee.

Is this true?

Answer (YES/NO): NO